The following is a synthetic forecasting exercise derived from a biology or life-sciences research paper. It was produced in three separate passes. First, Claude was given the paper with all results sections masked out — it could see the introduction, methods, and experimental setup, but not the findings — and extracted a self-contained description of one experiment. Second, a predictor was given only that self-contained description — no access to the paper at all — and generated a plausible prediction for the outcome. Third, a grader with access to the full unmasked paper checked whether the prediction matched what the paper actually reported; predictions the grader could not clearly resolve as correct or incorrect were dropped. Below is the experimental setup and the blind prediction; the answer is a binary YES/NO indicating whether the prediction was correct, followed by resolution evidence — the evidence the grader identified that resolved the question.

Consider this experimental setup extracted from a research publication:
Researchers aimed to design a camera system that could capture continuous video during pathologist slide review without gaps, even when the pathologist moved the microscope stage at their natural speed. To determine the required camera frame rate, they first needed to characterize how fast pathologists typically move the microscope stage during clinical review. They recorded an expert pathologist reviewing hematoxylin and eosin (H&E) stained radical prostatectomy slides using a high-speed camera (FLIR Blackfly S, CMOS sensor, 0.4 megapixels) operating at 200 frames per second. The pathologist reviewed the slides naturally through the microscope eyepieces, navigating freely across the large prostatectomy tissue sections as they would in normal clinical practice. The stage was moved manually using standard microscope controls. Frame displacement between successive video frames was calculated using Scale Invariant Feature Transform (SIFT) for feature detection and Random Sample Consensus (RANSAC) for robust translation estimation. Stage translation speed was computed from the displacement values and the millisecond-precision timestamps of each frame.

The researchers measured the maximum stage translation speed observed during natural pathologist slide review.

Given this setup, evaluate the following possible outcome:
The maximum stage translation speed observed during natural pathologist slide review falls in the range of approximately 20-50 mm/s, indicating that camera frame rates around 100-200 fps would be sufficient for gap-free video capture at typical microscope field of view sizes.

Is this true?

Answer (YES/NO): NO